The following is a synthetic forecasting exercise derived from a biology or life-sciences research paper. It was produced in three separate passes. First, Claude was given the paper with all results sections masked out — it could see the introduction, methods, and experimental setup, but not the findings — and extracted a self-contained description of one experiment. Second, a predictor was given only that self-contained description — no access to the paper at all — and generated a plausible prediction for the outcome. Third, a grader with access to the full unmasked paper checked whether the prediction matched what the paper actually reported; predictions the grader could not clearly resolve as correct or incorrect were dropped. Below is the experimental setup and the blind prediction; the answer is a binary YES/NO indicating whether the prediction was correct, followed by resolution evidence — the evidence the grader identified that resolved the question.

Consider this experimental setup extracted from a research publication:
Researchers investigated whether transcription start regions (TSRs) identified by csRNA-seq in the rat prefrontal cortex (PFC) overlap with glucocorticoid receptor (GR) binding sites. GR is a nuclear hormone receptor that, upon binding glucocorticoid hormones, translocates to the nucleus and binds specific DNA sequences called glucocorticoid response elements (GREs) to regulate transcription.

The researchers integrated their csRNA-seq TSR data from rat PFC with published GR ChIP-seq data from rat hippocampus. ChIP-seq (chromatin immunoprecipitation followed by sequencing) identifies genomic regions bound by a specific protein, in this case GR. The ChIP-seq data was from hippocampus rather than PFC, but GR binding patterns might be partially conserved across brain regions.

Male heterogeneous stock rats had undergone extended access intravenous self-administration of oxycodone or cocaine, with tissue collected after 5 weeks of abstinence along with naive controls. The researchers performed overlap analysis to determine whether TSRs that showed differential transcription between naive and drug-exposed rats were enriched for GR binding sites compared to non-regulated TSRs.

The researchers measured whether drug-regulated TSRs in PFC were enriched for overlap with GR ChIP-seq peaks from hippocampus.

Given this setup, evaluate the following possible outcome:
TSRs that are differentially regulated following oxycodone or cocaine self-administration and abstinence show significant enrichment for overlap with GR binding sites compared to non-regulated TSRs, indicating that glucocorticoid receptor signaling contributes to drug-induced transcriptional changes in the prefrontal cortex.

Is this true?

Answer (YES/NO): YES